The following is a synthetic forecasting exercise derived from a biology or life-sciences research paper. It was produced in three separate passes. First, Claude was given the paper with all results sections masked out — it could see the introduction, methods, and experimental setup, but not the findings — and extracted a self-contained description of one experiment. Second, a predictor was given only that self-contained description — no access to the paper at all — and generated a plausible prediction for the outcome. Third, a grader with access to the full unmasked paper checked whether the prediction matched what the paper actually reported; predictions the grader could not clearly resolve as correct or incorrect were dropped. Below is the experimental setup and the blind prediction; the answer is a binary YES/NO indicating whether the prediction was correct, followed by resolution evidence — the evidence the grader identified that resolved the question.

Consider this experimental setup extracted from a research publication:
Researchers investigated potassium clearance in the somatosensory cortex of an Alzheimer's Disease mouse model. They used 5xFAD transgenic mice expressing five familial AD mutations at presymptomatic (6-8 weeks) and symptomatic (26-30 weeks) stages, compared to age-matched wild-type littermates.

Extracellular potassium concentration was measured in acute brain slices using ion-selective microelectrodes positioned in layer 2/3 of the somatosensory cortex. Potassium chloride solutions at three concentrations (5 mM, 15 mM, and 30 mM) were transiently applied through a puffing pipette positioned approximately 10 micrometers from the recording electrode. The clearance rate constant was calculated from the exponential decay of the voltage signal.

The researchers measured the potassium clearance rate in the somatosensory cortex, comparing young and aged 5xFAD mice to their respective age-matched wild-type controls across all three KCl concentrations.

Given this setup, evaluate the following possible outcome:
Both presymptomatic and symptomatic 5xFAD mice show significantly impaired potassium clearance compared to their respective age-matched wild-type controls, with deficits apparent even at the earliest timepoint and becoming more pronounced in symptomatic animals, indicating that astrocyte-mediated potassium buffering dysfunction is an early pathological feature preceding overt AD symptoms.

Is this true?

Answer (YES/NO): NO